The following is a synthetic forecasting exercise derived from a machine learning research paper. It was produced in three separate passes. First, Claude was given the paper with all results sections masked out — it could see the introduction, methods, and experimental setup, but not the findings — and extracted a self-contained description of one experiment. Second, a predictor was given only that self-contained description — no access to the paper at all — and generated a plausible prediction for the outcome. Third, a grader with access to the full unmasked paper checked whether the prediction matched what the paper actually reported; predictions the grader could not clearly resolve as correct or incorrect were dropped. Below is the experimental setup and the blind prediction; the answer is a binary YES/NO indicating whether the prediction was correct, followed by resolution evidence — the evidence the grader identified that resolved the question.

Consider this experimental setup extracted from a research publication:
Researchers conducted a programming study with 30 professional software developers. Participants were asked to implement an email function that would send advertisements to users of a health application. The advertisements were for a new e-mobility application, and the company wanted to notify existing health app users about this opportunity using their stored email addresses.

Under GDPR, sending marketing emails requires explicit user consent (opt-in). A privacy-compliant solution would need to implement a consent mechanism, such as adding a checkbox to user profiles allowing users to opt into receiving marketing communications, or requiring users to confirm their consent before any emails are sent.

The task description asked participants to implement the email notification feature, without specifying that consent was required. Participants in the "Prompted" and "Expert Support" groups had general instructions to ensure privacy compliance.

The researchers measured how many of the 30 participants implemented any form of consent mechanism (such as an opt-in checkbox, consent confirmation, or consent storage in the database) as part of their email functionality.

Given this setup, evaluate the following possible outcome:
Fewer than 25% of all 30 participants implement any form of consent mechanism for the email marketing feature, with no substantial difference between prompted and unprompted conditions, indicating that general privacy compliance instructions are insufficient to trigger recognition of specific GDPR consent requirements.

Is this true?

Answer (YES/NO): YES